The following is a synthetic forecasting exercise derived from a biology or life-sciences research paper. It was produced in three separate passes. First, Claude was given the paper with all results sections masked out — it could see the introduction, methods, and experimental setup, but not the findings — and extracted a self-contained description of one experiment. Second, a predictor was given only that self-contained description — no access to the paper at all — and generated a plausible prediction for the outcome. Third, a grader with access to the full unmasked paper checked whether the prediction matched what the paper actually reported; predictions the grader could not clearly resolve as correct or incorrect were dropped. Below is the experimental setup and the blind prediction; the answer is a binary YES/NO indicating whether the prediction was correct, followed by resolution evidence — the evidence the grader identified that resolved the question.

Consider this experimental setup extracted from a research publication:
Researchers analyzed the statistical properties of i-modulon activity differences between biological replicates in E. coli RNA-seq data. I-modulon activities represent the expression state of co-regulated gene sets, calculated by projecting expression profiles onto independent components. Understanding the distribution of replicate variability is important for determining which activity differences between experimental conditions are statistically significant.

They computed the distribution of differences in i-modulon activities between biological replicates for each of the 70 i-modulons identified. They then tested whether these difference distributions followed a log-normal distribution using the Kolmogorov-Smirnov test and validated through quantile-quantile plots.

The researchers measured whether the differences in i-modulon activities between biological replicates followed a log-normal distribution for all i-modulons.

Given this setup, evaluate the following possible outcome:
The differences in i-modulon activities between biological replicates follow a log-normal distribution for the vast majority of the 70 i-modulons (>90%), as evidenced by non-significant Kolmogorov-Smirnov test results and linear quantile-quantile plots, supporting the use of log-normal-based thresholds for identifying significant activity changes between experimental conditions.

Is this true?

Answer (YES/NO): YES